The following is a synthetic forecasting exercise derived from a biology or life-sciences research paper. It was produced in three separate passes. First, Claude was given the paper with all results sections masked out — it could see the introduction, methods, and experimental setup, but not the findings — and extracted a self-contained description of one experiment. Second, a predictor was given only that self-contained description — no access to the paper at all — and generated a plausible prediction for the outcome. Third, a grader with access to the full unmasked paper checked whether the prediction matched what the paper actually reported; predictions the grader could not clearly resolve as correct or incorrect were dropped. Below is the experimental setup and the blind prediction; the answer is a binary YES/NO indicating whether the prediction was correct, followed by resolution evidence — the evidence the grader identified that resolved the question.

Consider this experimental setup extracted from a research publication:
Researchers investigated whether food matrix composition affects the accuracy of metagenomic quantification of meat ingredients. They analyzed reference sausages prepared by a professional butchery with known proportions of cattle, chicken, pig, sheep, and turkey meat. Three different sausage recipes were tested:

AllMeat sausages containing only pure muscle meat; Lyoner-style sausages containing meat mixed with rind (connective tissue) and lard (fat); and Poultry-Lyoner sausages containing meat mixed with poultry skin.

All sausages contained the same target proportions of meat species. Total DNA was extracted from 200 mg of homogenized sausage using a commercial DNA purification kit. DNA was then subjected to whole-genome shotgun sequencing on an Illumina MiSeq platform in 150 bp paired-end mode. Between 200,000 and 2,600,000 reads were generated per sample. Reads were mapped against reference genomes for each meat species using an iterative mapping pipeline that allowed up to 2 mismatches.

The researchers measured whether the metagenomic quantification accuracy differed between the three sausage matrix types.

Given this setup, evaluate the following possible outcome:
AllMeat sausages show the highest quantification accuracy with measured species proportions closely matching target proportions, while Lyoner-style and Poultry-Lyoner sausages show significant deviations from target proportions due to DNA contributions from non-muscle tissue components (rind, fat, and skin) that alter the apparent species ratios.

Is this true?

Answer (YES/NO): YES